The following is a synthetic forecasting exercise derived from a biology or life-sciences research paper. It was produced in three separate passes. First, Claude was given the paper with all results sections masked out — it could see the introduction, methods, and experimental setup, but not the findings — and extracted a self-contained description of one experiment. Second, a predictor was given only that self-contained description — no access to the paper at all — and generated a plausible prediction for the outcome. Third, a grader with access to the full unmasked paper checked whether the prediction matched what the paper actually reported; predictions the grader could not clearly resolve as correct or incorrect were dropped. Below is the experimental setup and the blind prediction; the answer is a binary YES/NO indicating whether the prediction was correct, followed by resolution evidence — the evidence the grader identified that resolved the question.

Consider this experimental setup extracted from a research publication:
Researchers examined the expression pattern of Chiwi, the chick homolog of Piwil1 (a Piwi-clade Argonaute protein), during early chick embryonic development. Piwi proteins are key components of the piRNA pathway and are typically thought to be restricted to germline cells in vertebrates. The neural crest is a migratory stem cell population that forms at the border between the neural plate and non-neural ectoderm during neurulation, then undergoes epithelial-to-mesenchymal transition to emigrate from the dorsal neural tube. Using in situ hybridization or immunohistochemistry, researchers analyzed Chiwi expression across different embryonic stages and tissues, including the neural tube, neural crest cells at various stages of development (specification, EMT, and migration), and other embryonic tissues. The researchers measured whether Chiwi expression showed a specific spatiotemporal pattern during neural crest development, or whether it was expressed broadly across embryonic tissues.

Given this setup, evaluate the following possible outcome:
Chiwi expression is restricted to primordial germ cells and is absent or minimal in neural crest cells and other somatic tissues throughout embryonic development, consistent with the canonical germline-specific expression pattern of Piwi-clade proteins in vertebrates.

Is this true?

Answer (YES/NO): NO